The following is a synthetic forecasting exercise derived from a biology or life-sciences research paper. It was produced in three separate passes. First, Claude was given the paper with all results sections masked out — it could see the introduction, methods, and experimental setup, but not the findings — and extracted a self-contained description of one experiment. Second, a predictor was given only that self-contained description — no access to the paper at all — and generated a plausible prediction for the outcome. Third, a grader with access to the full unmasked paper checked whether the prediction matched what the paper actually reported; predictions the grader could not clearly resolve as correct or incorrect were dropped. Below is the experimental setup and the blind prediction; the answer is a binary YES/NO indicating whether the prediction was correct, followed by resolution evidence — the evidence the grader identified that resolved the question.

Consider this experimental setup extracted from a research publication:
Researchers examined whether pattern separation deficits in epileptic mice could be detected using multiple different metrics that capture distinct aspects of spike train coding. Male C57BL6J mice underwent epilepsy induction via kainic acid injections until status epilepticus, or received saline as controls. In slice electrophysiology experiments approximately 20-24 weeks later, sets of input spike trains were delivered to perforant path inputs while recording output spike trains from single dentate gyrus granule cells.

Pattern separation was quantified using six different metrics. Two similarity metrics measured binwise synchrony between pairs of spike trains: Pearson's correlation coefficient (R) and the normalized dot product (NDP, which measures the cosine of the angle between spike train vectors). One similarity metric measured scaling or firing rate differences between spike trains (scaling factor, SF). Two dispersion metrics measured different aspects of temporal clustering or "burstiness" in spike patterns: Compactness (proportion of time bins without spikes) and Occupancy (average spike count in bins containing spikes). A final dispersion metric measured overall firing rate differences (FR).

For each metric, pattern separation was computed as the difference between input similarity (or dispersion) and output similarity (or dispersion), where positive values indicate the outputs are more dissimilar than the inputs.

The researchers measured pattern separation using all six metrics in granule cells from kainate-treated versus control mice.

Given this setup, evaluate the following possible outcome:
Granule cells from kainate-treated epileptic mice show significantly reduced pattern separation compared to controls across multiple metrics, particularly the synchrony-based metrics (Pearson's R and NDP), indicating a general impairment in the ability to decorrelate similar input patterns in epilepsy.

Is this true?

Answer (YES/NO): YES